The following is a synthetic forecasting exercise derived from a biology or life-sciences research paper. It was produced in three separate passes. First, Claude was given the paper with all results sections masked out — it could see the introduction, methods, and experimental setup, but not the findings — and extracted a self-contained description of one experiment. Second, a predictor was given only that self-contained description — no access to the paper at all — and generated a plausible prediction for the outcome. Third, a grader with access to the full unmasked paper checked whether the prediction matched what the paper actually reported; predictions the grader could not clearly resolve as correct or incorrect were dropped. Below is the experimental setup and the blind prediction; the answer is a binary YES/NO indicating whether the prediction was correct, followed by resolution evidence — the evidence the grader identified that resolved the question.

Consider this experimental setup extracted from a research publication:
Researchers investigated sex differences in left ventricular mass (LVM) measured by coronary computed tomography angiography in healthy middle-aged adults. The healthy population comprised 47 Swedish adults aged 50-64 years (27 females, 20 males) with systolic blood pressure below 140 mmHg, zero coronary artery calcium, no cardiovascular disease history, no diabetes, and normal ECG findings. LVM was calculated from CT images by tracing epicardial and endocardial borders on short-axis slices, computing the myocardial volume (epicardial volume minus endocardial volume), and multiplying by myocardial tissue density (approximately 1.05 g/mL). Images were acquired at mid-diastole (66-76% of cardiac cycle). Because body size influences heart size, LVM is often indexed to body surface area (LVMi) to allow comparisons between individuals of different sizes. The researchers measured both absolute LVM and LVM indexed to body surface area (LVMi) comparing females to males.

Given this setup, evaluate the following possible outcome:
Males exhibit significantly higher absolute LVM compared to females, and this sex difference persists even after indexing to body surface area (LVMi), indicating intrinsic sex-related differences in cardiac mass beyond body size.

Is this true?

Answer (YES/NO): YES